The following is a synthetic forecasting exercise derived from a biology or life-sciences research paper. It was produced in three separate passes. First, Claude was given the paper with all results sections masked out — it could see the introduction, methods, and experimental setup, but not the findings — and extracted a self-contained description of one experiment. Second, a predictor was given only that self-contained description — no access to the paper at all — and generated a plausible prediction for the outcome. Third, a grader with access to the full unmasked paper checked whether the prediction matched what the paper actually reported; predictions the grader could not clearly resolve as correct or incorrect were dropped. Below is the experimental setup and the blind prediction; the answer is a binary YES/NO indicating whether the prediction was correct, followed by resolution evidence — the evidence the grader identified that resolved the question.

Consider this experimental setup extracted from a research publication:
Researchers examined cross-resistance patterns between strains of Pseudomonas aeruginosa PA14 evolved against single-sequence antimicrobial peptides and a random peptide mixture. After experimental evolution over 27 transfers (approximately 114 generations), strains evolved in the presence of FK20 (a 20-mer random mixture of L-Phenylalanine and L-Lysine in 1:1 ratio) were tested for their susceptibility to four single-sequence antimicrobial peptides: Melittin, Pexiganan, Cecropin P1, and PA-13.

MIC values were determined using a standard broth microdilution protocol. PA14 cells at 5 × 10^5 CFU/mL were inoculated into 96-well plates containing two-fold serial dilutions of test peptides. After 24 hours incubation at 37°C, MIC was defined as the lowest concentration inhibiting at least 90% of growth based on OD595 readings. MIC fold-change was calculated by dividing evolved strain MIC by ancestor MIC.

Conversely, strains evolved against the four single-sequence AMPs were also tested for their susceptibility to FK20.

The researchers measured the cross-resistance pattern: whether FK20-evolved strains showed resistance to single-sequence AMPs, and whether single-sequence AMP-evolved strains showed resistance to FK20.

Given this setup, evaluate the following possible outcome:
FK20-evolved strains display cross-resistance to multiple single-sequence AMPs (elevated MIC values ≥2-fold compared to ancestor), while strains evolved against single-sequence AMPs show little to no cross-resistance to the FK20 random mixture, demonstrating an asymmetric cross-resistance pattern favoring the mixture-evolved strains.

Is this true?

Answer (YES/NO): NO